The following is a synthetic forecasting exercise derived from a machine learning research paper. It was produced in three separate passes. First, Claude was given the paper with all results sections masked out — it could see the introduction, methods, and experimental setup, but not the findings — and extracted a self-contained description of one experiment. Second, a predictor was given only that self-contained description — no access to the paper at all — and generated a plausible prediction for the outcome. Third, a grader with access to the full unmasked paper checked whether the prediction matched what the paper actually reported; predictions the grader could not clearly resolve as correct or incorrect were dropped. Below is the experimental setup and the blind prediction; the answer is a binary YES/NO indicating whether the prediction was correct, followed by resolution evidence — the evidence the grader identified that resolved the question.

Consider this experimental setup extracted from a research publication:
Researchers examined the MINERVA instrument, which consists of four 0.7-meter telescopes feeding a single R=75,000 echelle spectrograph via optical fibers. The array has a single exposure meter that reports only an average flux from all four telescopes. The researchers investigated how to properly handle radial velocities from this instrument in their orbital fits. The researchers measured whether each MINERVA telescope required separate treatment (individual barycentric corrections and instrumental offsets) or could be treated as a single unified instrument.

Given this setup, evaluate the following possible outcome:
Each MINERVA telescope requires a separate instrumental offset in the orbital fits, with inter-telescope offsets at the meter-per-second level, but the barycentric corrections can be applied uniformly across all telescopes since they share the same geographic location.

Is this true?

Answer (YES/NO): NO